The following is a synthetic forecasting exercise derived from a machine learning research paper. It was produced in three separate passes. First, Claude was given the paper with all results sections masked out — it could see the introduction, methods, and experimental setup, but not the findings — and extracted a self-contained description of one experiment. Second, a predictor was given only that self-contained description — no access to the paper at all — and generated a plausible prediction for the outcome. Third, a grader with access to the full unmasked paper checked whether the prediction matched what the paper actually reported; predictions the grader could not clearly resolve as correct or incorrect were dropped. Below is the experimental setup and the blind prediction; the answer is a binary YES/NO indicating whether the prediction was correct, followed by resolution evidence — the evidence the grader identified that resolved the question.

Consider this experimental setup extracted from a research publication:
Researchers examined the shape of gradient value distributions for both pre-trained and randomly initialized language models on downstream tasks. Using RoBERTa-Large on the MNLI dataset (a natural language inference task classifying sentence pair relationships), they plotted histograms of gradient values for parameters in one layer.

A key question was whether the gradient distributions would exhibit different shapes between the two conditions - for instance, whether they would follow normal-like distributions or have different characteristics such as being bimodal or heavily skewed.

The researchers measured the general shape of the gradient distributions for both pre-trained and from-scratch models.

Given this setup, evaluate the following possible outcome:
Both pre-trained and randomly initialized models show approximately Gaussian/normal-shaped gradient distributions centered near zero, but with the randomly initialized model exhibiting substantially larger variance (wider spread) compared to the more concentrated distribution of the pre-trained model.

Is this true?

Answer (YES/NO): NO